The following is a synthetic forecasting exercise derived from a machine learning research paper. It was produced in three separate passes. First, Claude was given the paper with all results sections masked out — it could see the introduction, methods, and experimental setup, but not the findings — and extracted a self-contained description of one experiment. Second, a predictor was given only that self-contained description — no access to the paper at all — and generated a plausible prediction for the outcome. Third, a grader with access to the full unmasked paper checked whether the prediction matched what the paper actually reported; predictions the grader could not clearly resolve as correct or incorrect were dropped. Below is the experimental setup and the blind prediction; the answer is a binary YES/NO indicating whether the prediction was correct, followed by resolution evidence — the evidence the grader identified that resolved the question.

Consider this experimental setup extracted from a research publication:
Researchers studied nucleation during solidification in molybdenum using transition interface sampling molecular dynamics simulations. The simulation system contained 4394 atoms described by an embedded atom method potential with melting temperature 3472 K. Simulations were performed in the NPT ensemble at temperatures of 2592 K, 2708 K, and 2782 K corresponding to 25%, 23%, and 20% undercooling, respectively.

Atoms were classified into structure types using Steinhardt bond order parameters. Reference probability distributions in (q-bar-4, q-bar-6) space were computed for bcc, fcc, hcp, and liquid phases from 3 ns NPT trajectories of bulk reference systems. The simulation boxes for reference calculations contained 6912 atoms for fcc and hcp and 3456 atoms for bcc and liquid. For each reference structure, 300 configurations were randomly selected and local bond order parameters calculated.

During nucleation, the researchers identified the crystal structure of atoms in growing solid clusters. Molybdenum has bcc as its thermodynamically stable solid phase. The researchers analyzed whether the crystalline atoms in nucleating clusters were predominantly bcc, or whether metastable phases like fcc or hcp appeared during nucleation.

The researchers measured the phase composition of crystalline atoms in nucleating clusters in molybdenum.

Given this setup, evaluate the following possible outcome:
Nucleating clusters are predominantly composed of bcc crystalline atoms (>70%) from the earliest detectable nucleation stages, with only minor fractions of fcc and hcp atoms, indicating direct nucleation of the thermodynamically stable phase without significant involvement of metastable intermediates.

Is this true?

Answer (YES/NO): NO